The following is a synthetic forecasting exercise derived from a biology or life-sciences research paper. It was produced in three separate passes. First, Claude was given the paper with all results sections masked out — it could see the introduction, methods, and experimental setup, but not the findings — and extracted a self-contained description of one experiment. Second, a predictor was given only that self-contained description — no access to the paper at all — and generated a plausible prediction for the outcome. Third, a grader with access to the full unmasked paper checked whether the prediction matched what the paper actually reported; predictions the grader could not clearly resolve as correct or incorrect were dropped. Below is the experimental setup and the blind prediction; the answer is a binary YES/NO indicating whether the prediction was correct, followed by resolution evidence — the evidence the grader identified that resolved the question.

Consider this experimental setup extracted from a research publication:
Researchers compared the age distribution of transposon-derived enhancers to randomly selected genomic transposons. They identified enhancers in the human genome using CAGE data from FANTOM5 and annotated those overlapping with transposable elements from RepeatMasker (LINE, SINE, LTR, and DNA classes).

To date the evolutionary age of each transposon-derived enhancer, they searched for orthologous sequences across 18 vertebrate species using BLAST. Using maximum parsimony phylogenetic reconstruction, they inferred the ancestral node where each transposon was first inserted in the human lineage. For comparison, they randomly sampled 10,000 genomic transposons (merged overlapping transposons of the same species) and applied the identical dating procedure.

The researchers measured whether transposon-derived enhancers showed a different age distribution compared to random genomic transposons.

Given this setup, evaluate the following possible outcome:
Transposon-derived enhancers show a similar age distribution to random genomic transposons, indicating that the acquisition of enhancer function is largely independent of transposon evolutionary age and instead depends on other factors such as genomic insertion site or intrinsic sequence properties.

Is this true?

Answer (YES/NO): NO